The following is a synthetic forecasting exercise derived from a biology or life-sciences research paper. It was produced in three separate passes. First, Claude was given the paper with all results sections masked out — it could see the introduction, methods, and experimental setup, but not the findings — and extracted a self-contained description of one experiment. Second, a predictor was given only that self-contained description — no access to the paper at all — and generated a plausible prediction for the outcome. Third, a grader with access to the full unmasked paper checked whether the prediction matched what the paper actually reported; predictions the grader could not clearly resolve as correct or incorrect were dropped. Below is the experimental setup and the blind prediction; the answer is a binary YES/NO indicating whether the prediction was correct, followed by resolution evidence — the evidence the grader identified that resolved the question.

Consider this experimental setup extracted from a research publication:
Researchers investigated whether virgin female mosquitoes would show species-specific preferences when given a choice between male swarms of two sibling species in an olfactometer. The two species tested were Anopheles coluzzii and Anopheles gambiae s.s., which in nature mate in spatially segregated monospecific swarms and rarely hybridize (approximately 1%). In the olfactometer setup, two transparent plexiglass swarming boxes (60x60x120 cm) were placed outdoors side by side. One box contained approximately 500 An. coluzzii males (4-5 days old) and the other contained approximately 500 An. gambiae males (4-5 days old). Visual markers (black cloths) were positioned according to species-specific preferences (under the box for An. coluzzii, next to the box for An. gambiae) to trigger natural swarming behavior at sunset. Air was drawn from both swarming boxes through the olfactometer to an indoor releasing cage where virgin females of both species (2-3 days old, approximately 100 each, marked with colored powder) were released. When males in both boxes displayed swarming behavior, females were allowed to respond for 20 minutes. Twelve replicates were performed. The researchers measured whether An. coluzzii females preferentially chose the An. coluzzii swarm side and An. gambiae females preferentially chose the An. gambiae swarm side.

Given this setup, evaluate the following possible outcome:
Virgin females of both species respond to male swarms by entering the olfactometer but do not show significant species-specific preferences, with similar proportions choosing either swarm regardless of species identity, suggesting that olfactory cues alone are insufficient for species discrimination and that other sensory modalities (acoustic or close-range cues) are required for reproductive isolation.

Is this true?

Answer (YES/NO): YES